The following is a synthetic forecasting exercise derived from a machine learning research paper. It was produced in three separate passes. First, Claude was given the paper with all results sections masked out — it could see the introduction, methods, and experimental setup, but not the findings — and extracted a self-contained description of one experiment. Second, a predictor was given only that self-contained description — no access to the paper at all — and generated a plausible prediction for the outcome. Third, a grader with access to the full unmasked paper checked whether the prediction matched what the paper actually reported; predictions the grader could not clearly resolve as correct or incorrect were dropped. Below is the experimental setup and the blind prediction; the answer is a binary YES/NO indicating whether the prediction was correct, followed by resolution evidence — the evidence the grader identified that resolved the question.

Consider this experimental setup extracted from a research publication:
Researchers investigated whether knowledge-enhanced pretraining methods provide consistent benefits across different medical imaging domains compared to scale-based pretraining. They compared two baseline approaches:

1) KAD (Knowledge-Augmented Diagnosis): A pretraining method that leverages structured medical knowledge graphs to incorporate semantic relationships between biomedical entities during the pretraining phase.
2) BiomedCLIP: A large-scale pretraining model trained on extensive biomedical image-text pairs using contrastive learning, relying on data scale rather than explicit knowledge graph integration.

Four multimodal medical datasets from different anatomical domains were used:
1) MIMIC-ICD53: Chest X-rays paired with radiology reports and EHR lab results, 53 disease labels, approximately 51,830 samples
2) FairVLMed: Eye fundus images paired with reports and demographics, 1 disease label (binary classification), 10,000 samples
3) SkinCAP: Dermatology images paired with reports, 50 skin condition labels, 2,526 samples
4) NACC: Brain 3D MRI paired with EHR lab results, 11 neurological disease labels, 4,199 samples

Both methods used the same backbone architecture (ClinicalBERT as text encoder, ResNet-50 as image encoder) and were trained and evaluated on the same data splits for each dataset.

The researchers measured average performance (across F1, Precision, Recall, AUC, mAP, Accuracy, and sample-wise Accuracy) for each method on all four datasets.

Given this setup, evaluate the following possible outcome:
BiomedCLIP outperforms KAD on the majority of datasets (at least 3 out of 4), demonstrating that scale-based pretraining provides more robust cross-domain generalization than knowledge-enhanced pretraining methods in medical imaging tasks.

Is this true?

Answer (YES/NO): NO